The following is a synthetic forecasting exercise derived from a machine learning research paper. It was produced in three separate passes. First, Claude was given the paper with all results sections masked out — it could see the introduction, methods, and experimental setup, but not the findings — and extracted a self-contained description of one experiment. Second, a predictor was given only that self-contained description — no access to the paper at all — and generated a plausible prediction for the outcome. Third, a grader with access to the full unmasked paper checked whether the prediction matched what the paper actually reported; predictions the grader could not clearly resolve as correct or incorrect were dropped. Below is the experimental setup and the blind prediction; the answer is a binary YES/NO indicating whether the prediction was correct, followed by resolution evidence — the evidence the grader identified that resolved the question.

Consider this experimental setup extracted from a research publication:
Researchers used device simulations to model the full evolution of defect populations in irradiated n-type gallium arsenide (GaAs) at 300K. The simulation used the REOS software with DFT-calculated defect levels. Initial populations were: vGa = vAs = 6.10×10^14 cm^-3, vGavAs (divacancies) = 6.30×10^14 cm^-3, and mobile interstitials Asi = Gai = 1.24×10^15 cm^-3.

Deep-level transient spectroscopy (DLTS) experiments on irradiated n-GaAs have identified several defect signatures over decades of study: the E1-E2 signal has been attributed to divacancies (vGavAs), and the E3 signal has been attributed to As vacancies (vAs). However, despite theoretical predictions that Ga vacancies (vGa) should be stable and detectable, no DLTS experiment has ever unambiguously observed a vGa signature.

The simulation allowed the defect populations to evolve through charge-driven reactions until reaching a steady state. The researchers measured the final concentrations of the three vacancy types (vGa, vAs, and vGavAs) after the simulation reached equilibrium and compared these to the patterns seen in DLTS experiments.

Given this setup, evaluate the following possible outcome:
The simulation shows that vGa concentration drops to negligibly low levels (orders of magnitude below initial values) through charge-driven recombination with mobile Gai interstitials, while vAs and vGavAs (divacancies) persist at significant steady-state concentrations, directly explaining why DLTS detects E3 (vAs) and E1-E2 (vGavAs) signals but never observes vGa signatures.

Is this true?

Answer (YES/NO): NO